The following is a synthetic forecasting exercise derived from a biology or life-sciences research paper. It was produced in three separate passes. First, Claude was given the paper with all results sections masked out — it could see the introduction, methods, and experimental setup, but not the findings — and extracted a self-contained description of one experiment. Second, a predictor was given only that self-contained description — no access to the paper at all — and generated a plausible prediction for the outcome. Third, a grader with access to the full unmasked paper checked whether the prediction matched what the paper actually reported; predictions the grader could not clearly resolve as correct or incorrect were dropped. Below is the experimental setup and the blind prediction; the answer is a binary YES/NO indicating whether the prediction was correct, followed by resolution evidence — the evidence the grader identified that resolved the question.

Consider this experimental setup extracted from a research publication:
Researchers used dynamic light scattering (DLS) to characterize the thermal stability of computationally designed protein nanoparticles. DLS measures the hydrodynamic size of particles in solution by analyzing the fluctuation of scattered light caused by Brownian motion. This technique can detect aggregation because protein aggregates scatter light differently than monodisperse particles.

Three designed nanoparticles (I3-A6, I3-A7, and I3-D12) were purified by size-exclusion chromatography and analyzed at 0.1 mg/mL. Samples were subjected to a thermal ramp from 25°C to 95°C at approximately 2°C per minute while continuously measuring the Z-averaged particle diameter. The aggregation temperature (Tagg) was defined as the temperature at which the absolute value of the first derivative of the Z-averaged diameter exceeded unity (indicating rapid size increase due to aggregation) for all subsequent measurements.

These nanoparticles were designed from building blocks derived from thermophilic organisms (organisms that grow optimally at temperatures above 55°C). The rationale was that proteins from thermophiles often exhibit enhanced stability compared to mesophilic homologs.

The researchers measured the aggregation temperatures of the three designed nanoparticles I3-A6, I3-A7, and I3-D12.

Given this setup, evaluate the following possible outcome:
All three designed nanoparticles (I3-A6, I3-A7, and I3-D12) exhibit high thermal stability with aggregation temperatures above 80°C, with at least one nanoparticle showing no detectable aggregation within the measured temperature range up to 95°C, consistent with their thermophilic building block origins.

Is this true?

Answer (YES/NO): NO